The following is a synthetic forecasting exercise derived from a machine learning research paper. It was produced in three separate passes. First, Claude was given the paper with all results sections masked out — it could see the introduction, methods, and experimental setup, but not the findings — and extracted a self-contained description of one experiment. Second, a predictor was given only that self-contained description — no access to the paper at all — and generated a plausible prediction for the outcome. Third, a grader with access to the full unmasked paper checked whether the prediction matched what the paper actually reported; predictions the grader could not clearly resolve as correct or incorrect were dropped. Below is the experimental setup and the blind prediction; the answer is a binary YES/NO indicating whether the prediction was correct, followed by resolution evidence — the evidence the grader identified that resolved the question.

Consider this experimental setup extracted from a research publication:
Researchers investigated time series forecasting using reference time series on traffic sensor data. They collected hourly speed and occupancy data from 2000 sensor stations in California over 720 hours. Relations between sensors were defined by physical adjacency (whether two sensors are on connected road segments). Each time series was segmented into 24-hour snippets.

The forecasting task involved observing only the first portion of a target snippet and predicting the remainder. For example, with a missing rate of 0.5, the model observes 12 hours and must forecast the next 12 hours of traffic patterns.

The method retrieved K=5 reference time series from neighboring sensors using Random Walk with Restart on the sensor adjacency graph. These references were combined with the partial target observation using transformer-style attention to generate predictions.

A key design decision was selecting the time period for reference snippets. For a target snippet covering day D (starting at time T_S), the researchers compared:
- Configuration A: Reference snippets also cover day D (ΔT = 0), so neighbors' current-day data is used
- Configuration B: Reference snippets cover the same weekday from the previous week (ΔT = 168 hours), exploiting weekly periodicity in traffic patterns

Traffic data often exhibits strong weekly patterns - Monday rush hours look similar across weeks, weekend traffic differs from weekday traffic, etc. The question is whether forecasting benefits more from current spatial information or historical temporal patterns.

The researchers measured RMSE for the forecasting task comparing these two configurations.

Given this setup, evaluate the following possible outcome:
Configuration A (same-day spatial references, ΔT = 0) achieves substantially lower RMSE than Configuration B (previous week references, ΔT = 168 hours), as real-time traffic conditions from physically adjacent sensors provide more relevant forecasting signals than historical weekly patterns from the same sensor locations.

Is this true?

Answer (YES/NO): NO